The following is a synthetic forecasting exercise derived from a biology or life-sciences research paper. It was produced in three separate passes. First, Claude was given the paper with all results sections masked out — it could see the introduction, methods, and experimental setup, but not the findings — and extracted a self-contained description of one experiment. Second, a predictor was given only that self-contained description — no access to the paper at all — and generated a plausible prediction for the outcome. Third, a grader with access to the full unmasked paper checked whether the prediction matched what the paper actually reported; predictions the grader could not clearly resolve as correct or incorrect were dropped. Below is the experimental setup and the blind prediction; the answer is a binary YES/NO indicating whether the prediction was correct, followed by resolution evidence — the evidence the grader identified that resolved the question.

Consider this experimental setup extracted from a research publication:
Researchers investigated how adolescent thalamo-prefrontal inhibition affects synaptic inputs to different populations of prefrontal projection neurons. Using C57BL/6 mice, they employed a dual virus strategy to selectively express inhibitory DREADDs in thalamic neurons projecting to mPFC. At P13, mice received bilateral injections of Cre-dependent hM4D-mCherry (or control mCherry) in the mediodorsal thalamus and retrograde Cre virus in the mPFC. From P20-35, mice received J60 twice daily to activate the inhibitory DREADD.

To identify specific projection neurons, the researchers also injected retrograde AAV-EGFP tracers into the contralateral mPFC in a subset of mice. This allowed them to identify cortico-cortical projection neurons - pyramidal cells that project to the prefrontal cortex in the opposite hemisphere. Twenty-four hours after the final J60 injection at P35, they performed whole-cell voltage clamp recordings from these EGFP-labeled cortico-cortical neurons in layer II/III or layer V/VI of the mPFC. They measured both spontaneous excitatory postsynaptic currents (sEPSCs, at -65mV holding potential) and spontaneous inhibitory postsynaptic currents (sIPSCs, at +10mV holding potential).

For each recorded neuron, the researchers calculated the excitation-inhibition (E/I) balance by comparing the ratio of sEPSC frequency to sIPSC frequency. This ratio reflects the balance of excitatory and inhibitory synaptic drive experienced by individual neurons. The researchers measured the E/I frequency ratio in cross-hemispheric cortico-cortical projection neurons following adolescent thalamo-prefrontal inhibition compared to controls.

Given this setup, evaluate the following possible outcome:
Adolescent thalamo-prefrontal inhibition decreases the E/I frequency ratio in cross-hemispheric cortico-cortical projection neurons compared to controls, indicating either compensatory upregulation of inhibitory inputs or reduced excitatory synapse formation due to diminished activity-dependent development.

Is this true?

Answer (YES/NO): YES